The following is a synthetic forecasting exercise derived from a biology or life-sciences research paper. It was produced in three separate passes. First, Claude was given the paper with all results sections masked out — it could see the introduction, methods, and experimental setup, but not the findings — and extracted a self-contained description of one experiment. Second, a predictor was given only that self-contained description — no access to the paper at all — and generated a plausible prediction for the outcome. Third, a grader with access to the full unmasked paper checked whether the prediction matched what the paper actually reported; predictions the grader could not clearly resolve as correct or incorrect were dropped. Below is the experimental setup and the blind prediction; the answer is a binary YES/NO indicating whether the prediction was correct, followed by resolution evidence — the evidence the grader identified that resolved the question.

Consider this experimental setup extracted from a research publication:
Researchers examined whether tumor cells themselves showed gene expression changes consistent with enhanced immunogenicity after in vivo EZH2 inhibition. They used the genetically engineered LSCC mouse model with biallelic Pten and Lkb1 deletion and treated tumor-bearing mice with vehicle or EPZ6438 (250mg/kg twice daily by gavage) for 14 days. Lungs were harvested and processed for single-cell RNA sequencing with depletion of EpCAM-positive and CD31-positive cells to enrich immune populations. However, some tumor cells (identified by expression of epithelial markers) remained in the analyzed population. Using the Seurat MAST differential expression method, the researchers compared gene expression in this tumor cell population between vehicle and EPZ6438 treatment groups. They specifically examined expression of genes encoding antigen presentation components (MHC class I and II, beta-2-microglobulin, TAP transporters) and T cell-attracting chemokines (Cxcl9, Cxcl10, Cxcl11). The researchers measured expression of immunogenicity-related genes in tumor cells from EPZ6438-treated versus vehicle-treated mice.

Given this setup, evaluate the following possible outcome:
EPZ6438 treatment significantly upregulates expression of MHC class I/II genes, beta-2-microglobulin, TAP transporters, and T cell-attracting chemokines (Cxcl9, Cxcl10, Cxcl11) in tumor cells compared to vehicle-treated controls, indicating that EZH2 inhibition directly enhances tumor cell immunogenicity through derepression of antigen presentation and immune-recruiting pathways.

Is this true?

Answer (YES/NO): NO